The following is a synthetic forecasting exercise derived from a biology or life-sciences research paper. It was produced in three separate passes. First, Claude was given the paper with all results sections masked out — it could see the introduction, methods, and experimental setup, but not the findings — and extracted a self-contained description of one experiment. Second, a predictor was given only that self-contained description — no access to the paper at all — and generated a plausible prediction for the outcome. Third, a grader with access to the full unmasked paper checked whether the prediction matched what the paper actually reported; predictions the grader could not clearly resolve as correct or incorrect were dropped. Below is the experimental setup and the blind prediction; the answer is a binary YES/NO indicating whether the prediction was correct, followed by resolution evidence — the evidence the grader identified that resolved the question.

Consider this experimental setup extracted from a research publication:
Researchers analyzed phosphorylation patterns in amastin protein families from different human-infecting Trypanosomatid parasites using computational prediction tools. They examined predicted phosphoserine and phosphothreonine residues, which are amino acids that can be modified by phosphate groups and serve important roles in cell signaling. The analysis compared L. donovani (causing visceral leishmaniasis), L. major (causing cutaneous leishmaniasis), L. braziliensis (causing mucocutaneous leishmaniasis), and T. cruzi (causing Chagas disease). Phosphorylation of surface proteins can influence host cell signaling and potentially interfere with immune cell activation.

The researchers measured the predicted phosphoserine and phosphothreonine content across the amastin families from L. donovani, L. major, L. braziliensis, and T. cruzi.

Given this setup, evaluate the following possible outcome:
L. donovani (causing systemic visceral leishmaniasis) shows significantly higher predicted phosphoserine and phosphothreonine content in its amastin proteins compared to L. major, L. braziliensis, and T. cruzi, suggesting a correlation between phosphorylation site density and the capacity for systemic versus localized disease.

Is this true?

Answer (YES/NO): YES